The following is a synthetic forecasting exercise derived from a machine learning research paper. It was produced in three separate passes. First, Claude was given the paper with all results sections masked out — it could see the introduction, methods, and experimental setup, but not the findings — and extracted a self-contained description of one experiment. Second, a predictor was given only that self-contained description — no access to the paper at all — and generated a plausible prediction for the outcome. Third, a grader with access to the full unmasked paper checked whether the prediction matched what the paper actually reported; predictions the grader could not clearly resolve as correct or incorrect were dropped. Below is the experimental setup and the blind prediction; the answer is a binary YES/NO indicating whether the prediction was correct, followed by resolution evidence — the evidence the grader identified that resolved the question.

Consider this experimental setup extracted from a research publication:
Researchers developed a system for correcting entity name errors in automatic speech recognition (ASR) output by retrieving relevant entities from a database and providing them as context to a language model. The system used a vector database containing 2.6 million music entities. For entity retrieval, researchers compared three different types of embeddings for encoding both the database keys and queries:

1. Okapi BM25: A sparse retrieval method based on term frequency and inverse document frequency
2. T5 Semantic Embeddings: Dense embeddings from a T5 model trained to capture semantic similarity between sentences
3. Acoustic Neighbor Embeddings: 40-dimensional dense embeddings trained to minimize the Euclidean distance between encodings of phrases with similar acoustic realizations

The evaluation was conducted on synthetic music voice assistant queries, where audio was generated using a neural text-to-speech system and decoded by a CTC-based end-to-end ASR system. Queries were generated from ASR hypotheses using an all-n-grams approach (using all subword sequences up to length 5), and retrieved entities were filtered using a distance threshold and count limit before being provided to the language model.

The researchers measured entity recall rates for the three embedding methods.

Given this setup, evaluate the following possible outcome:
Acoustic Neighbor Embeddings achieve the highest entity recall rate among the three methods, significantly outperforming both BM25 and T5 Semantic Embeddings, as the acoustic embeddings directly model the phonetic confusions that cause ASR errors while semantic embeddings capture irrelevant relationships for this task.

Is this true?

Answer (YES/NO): YES